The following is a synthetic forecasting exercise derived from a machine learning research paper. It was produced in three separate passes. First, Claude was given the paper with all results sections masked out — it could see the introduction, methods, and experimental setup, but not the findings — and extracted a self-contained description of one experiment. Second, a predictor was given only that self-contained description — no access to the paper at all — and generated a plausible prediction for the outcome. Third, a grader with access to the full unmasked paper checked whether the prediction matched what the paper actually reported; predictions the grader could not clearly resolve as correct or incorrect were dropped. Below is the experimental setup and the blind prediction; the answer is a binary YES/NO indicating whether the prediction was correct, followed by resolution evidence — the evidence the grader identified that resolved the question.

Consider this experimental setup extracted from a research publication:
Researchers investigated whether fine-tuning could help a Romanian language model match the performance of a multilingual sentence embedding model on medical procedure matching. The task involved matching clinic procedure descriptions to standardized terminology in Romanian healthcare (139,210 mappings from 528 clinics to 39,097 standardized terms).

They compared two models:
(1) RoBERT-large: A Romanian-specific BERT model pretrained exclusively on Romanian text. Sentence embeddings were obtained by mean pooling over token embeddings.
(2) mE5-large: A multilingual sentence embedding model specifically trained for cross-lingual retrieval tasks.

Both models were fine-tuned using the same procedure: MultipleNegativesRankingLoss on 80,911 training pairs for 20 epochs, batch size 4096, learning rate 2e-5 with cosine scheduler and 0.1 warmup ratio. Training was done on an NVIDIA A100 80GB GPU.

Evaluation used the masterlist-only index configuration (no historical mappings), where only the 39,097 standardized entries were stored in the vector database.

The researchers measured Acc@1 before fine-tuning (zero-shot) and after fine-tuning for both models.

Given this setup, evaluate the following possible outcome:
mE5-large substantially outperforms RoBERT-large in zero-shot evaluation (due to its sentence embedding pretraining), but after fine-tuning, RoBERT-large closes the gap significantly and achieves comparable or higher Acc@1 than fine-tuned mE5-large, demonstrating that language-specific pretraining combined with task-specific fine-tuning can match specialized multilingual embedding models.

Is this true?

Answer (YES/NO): NO